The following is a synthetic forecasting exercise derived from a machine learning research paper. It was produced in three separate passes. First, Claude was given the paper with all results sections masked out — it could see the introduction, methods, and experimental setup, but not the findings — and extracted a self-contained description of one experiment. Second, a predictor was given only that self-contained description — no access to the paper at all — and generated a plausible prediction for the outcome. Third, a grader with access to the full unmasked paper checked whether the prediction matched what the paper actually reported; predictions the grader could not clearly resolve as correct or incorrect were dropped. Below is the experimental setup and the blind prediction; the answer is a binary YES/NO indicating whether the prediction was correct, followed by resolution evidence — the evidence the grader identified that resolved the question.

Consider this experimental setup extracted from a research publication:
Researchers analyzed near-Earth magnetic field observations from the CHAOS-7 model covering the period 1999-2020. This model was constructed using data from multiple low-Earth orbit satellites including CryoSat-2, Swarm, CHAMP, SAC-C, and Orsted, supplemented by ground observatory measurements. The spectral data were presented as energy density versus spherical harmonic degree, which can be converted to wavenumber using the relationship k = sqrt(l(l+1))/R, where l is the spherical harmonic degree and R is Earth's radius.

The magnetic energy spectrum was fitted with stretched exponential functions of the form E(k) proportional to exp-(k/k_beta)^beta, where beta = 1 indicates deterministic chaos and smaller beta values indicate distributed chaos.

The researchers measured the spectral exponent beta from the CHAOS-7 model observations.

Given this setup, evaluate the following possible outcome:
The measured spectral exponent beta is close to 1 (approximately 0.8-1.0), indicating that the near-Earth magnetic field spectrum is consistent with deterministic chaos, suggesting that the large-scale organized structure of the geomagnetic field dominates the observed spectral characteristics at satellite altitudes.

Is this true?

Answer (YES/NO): NO